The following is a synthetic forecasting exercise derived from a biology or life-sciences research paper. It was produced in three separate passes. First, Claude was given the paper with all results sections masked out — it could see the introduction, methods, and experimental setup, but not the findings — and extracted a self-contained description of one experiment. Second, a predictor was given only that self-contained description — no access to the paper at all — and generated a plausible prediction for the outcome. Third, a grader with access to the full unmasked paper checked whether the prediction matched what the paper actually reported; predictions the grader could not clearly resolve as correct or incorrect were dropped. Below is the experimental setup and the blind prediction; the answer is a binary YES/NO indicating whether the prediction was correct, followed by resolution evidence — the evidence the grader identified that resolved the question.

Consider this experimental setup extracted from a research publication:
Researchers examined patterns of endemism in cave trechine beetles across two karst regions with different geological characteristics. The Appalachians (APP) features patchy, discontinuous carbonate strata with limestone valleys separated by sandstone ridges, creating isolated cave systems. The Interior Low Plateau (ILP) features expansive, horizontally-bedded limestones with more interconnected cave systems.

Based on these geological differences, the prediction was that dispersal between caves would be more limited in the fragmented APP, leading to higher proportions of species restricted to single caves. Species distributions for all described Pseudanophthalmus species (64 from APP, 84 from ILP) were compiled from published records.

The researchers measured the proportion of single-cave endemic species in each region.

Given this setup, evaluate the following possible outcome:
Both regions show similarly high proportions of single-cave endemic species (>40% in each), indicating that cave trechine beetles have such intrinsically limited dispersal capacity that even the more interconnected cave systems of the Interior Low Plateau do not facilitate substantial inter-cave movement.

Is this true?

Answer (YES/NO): NO